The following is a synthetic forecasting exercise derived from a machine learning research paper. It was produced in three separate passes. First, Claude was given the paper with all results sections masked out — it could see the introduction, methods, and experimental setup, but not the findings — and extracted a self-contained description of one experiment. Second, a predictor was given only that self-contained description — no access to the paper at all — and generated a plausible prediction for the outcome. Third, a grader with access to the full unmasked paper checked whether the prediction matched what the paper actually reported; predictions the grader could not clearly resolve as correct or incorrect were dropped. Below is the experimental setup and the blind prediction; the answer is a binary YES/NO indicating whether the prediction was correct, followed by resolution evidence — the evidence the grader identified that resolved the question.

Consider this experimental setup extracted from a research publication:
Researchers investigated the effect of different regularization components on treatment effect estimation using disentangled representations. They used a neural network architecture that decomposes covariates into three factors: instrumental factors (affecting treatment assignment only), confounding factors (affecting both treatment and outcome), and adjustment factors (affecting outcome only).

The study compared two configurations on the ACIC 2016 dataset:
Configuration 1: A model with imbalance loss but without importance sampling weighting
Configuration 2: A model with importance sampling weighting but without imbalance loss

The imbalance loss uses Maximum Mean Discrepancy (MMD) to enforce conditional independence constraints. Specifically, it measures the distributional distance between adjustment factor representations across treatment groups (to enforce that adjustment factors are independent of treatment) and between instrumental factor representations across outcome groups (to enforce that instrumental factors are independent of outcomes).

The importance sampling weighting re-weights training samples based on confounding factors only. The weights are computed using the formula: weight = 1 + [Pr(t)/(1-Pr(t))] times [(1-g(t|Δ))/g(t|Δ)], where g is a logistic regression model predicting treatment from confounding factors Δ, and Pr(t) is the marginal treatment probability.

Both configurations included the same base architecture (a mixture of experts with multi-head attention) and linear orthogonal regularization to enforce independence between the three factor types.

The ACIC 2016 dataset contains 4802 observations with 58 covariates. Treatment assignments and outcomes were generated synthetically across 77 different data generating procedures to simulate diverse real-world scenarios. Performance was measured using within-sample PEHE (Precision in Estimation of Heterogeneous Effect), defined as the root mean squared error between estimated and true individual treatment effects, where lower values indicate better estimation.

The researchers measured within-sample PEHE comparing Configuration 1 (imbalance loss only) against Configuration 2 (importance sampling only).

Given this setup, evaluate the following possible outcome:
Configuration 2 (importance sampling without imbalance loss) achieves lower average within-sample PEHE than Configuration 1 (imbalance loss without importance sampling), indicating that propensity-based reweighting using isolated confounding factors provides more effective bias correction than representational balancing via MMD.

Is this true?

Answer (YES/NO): YES